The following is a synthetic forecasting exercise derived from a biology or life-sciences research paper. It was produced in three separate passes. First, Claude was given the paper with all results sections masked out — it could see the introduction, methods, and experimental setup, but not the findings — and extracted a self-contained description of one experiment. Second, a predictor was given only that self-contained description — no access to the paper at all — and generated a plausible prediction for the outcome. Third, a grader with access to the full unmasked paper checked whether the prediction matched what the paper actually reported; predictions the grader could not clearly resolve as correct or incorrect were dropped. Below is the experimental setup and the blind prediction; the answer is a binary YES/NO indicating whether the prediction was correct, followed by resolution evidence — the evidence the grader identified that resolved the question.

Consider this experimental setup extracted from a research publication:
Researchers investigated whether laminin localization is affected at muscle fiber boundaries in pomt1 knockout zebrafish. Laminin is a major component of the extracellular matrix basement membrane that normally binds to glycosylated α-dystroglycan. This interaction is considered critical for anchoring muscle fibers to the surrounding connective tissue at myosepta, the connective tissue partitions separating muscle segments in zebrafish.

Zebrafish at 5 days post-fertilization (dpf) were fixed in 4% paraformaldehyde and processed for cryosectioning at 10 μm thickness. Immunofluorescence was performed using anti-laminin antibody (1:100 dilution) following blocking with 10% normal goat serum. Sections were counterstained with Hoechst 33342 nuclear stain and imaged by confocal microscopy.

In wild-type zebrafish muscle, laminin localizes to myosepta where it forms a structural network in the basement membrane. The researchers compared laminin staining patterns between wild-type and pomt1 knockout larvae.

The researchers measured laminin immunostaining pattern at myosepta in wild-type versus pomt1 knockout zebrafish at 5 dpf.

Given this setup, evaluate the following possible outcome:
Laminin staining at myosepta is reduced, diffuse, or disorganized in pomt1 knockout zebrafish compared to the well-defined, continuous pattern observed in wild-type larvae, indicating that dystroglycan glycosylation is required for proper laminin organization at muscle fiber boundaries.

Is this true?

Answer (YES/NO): NO